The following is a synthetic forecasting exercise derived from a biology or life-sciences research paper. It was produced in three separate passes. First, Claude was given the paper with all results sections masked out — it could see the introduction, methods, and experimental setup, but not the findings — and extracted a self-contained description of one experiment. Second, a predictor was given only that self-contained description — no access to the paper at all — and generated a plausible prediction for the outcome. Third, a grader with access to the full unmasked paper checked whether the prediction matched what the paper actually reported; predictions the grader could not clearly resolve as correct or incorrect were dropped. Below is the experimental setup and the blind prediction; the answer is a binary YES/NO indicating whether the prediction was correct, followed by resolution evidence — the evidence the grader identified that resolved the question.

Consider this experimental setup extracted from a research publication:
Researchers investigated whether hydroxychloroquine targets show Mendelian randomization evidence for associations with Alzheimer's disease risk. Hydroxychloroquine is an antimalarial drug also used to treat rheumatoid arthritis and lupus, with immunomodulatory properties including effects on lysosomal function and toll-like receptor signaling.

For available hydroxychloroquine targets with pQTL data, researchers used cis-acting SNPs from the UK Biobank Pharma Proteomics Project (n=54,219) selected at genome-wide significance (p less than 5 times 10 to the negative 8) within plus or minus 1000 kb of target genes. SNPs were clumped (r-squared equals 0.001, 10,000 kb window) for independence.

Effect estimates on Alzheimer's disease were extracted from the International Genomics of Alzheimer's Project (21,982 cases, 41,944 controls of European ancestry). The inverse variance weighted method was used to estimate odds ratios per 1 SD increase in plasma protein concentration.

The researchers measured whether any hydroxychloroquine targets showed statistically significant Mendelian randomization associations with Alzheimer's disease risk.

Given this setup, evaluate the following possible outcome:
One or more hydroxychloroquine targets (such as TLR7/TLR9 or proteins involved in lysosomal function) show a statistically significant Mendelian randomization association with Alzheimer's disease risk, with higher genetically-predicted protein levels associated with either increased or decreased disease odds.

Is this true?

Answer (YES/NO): NO